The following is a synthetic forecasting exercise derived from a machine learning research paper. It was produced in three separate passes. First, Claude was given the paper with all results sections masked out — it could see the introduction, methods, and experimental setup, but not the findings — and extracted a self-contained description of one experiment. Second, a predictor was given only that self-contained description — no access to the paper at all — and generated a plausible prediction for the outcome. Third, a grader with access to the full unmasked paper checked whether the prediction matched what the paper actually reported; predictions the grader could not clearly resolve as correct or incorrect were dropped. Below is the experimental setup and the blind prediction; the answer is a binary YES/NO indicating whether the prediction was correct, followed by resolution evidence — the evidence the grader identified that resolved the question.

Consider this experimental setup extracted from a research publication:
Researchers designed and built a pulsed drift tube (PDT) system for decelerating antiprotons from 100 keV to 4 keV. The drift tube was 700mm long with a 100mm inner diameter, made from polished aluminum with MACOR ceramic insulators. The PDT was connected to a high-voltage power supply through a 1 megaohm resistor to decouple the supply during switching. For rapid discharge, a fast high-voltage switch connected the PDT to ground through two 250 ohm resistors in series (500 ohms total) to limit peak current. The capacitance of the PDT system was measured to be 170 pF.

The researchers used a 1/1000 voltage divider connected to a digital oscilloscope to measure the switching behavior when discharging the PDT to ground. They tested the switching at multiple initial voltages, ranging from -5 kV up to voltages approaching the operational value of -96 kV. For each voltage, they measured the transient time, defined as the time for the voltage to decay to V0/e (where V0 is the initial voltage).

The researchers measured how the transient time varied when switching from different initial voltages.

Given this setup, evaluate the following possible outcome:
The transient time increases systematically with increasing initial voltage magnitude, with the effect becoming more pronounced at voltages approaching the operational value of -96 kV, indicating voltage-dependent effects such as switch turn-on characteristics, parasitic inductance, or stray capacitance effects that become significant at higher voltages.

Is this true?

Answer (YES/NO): NO